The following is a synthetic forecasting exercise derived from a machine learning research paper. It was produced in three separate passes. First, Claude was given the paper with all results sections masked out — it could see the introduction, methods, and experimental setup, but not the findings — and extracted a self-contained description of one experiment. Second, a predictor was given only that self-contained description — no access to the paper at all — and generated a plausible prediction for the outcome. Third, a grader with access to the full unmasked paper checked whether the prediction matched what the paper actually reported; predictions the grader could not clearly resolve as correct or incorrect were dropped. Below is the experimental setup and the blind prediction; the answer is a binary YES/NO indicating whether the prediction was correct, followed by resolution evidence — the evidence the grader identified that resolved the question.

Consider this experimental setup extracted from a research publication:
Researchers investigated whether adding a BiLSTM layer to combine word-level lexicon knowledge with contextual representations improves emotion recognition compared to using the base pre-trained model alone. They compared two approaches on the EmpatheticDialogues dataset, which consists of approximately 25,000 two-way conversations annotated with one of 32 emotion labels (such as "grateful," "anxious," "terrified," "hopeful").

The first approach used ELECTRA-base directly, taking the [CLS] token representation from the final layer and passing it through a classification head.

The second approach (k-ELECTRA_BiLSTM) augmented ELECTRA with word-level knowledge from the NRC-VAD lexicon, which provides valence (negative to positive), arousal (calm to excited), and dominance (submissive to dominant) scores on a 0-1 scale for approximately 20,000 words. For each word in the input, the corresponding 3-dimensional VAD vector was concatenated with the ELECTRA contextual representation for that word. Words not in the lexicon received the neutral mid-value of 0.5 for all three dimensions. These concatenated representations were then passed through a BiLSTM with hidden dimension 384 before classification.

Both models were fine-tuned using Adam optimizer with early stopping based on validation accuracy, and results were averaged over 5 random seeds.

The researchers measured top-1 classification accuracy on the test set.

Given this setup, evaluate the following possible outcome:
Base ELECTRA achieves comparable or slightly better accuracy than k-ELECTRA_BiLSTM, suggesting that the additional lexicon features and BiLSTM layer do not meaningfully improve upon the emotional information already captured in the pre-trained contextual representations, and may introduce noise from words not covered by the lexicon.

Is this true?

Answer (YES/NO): NO